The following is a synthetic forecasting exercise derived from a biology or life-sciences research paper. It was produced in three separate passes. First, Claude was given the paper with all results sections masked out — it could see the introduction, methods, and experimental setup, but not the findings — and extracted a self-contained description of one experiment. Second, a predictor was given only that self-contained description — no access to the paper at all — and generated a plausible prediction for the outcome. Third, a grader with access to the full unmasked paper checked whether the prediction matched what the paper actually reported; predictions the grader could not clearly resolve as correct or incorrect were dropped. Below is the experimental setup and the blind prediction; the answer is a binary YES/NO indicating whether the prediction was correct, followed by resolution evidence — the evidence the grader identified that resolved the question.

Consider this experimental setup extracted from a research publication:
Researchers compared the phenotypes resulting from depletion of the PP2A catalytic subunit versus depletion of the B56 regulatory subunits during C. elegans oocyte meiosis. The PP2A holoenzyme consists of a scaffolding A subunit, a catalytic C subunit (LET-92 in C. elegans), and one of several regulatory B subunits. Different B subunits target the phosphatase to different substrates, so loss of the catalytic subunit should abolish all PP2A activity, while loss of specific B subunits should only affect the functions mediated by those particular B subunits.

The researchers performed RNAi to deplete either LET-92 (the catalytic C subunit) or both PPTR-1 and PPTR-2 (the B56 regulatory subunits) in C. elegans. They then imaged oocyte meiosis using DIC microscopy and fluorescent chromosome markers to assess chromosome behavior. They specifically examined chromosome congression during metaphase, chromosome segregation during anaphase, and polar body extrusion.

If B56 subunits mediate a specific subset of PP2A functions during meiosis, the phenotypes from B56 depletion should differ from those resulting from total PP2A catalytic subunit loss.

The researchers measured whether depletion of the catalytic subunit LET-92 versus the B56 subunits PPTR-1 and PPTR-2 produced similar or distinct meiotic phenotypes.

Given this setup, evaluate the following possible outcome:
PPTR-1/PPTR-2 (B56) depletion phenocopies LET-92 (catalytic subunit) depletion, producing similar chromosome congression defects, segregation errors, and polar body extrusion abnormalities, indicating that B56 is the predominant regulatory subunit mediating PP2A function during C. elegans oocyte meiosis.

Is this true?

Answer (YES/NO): NO